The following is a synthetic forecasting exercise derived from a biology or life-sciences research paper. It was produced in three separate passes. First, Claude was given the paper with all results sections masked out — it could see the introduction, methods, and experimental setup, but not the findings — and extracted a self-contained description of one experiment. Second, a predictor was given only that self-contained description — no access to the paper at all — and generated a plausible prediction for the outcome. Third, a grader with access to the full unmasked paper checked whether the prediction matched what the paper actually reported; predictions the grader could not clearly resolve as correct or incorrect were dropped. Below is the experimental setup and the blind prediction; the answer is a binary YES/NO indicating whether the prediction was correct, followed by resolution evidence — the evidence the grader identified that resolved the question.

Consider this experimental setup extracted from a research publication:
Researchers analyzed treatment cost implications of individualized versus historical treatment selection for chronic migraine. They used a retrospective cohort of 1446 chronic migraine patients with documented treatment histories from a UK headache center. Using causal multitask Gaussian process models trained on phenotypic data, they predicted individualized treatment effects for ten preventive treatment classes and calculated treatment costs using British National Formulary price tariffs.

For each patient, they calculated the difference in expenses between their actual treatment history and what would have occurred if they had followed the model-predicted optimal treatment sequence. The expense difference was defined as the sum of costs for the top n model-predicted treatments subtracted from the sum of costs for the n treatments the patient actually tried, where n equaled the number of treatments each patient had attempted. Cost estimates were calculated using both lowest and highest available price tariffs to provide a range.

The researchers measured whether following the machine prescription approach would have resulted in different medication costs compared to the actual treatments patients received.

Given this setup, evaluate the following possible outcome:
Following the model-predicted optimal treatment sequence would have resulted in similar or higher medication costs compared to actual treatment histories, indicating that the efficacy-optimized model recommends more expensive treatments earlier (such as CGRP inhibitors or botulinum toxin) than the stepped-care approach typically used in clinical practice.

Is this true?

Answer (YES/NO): NO